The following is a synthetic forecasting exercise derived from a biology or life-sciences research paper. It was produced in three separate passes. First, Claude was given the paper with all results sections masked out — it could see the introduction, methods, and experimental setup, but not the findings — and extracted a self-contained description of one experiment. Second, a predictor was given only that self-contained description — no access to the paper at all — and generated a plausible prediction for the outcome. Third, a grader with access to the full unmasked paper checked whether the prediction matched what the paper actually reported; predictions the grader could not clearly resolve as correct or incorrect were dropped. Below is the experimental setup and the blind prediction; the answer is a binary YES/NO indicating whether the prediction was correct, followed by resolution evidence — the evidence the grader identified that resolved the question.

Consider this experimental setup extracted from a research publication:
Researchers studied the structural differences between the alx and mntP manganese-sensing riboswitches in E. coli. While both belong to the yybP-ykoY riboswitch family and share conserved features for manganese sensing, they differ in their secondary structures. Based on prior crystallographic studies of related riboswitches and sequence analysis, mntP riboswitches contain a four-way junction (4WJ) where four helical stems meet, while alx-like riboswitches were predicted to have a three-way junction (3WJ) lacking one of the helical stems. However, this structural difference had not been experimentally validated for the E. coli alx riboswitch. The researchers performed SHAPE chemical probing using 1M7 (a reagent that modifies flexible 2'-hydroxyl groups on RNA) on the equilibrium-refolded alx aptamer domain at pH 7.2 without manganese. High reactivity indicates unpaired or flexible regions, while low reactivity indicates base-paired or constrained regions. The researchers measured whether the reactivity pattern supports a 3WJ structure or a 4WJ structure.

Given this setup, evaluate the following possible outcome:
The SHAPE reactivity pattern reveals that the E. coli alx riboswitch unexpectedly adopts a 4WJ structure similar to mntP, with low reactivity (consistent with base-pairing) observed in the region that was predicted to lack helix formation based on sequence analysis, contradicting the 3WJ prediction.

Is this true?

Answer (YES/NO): NO